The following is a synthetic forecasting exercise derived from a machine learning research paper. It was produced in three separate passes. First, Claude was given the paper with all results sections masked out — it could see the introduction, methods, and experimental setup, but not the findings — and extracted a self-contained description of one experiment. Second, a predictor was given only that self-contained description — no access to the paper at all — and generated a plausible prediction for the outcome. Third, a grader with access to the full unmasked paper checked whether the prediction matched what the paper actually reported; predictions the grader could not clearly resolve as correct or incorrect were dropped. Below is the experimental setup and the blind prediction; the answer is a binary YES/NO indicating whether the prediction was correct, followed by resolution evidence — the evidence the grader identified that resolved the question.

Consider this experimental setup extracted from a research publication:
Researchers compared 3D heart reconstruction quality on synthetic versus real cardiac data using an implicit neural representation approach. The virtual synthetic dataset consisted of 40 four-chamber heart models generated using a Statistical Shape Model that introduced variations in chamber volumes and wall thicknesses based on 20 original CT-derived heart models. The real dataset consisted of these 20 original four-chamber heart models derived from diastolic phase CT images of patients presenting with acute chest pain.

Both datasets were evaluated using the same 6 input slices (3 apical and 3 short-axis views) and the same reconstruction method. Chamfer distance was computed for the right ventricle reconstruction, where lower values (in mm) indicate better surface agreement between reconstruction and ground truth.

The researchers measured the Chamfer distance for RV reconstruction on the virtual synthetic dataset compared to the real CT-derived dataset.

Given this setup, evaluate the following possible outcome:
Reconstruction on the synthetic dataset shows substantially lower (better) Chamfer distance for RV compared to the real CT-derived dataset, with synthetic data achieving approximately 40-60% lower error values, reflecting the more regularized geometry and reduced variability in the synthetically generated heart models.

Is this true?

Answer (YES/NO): YES